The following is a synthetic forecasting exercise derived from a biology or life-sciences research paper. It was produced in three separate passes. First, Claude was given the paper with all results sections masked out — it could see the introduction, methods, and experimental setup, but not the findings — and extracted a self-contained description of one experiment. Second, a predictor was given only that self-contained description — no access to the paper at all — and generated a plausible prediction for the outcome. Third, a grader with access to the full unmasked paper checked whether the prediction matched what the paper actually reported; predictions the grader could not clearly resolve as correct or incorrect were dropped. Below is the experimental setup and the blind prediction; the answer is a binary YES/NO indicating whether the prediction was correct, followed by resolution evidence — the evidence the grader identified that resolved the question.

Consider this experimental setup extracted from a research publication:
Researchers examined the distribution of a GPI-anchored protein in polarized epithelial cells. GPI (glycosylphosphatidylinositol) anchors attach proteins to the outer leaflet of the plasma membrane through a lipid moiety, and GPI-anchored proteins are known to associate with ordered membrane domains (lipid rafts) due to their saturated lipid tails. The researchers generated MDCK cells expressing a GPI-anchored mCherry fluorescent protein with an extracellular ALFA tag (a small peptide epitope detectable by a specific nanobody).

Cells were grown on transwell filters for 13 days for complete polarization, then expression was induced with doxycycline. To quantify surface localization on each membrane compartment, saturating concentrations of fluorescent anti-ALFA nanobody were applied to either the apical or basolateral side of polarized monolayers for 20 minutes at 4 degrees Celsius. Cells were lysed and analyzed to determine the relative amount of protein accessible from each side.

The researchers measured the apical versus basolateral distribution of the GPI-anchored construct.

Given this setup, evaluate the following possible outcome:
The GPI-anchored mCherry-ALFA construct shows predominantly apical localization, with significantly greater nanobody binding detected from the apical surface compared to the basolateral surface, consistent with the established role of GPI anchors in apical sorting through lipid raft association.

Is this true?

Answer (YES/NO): NO